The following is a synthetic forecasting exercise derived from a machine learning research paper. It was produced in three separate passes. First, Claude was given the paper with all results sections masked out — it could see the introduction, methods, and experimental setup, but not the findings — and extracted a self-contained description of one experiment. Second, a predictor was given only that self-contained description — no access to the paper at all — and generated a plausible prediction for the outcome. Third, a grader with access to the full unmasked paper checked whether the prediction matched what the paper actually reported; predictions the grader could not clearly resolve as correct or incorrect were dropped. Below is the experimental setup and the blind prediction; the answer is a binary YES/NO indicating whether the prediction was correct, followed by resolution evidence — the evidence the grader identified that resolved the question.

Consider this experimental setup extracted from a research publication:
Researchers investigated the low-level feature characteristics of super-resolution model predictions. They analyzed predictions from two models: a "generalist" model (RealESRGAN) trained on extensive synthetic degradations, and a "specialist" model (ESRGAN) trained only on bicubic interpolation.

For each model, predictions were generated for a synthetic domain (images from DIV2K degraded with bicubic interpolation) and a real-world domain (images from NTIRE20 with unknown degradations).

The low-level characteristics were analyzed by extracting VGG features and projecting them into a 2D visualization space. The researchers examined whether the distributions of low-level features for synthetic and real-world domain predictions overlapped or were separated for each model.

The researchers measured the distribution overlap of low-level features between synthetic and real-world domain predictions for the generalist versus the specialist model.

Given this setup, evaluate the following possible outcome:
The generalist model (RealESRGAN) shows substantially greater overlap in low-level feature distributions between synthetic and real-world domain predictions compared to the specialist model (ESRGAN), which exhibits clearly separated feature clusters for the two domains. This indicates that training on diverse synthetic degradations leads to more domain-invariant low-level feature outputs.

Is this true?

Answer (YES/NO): YES